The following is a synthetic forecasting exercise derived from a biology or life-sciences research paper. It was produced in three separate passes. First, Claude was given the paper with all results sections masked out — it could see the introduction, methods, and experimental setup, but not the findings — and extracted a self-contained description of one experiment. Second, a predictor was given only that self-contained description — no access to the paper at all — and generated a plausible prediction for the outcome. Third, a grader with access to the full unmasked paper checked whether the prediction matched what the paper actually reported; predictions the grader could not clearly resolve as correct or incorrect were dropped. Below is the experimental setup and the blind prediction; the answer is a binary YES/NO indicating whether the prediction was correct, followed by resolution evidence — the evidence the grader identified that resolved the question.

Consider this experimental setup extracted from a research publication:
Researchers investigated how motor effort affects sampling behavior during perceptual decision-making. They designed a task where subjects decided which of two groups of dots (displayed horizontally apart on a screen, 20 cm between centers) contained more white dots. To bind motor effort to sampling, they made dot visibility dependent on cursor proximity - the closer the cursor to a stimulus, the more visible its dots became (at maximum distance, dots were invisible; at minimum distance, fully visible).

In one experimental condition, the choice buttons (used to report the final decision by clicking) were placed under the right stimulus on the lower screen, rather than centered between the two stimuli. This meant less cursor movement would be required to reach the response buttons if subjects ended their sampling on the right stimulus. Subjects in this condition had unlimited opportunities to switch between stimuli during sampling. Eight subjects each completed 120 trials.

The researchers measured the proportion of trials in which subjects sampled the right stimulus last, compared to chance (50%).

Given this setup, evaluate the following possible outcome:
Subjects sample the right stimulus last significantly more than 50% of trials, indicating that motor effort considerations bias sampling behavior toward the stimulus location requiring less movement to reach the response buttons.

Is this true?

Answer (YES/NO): YES